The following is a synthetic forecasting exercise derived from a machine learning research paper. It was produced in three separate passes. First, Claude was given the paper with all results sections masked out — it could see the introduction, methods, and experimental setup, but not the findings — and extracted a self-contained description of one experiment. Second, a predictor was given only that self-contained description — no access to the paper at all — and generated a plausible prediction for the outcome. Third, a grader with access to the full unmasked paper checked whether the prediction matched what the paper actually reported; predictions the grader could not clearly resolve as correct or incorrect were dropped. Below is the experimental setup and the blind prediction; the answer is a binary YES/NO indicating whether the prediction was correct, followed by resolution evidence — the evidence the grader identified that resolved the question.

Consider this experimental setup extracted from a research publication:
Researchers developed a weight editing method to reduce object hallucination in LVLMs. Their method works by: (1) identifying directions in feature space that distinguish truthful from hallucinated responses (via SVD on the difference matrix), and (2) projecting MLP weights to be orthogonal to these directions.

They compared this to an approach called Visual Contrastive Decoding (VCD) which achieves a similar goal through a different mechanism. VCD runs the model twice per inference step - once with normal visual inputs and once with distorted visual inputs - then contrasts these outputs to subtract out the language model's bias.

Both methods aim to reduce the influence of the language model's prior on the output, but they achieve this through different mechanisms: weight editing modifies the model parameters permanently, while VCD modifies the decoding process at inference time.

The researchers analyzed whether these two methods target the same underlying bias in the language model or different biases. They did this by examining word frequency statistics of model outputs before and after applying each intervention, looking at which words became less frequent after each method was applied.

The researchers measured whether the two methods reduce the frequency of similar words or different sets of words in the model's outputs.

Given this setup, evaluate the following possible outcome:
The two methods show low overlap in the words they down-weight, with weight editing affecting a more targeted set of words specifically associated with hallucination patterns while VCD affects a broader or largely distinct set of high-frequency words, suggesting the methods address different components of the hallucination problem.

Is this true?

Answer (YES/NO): NO